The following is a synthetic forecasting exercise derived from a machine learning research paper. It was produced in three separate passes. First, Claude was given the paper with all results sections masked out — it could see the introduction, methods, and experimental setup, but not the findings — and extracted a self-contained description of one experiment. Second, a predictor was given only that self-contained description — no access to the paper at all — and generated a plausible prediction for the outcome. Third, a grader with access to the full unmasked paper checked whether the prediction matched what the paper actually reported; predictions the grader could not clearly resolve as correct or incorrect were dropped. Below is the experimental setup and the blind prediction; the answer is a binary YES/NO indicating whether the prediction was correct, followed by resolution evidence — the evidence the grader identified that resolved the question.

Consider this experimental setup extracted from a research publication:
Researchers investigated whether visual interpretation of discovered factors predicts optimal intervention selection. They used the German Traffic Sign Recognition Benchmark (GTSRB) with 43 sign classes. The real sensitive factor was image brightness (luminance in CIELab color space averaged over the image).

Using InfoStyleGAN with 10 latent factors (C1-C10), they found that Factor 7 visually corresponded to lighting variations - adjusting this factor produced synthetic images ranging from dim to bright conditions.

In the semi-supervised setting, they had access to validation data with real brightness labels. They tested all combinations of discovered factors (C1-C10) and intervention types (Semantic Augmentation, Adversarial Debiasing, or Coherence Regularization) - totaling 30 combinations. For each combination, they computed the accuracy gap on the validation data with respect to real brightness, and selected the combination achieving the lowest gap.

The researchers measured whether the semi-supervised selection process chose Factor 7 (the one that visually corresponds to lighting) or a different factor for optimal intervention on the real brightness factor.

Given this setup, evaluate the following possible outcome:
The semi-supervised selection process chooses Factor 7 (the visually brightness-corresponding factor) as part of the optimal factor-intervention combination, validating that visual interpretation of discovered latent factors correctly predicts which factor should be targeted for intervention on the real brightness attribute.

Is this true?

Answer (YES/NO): NO